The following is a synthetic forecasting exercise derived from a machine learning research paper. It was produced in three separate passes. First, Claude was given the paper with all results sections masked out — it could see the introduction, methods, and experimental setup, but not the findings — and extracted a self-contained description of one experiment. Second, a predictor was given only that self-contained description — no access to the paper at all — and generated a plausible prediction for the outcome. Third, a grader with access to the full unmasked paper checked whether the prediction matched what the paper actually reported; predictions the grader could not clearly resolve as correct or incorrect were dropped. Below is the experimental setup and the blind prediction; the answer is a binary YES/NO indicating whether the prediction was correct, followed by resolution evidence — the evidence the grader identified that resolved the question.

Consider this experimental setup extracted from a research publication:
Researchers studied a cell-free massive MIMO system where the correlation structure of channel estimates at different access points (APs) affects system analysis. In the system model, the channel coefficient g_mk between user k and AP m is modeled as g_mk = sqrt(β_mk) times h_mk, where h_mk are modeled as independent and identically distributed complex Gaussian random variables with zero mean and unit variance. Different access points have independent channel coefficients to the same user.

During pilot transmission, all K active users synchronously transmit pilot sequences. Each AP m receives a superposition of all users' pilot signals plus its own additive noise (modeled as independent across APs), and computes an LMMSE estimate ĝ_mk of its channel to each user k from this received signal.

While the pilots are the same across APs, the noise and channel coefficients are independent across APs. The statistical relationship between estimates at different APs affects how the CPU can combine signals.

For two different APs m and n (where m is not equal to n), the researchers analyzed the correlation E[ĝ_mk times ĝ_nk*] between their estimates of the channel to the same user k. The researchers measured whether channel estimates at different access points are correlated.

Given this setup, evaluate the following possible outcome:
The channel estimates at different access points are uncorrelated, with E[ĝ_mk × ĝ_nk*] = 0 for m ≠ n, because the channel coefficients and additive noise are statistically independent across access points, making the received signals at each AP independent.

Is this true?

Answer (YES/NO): YES